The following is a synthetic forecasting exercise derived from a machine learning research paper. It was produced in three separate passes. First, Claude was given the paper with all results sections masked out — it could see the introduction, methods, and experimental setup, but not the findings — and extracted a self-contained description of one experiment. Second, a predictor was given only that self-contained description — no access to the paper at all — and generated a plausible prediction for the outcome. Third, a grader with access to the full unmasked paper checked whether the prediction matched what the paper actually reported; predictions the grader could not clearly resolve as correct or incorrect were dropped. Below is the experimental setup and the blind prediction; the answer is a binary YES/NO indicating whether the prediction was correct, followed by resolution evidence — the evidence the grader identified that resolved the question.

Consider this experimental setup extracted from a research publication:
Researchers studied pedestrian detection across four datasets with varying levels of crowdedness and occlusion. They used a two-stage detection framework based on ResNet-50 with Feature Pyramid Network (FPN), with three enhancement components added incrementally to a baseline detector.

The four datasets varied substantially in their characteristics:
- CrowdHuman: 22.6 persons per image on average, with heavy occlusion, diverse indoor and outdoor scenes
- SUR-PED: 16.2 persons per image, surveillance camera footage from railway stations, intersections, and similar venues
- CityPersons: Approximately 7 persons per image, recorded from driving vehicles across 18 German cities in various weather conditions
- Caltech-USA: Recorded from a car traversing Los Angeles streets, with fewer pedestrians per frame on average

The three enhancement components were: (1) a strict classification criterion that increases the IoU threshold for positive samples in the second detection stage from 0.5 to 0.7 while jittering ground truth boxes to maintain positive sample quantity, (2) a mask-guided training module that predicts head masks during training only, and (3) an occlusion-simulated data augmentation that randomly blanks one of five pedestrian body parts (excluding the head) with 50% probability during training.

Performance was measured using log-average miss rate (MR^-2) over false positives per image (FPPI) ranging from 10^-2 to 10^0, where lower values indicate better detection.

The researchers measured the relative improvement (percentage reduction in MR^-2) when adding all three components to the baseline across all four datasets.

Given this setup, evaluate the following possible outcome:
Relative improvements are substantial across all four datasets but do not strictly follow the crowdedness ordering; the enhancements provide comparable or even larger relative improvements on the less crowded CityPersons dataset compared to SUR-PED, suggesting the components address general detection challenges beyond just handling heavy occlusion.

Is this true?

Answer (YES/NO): YES